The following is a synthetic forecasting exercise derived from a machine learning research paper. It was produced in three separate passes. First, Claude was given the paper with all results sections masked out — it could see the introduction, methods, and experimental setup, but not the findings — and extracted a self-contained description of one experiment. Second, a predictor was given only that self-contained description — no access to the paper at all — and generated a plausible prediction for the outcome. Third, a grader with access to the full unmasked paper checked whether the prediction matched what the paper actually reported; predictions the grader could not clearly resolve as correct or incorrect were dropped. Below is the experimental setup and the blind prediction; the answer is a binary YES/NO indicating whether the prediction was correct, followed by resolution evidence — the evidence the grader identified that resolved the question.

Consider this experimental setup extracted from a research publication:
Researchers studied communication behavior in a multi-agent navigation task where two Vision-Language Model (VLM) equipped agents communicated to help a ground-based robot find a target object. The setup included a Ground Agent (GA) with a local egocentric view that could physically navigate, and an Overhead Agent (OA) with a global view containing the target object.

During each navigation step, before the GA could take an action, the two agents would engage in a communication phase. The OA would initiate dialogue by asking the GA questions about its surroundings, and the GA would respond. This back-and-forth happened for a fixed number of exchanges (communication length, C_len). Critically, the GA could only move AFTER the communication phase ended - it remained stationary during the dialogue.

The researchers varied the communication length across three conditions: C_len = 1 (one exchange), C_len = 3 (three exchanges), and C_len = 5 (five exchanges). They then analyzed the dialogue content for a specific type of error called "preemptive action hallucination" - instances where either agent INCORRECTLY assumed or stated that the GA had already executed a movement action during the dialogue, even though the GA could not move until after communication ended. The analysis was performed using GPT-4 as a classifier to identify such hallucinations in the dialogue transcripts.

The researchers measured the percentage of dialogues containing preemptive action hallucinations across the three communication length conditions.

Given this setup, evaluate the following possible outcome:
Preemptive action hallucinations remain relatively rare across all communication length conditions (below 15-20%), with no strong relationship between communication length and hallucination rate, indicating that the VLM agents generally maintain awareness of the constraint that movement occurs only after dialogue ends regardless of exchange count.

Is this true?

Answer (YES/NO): NO